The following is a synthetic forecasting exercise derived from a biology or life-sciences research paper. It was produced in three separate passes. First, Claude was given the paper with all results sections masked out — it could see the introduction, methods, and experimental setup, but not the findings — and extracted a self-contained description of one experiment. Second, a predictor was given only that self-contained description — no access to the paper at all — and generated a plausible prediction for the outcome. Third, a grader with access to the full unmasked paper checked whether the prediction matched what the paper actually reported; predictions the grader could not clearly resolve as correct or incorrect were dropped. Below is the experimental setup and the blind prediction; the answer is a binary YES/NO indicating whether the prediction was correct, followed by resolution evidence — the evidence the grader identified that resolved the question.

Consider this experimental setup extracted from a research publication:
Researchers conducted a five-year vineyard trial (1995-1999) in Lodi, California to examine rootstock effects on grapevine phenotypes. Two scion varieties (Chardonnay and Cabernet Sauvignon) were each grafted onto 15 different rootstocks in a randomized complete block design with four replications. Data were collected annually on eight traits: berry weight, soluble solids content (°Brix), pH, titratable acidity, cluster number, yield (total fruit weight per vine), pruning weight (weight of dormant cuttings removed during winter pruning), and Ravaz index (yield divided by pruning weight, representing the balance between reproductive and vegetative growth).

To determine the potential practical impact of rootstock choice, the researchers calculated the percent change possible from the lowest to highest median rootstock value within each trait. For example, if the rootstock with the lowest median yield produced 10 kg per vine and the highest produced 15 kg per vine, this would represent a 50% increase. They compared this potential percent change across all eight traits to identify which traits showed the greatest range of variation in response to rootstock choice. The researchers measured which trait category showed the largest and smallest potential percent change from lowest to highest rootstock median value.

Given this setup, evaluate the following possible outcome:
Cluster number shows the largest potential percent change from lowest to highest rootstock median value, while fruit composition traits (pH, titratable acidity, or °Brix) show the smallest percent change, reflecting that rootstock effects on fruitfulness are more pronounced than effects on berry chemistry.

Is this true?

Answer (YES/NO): NO